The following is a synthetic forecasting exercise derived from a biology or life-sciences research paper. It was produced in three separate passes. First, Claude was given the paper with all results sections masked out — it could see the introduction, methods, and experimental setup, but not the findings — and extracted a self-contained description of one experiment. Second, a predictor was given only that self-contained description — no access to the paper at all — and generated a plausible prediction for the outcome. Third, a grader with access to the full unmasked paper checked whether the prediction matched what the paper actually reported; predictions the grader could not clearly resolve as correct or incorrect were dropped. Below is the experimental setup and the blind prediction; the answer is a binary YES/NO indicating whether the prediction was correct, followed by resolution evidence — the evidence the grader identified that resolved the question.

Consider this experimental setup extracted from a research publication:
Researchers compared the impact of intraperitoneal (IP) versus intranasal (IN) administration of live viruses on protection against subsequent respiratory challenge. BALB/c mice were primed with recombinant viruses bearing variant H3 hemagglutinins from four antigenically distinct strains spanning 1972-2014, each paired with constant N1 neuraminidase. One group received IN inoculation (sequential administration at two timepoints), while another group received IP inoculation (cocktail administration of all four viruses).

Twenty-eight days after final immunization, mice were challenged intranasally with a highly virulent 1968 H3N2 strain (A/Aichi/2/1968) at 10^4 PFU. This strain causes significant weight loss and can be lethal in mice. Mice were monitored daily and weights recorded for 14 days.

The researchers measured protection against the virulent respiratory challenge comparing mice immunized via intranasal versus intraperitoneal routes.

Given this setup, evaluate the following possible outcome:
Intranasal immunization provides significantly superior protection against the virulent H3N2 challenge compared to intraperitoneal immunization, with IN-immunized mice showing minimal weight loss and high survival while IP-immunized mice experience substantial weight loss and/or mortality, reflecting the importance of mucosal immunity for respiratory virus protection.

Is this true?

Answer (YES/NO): NO